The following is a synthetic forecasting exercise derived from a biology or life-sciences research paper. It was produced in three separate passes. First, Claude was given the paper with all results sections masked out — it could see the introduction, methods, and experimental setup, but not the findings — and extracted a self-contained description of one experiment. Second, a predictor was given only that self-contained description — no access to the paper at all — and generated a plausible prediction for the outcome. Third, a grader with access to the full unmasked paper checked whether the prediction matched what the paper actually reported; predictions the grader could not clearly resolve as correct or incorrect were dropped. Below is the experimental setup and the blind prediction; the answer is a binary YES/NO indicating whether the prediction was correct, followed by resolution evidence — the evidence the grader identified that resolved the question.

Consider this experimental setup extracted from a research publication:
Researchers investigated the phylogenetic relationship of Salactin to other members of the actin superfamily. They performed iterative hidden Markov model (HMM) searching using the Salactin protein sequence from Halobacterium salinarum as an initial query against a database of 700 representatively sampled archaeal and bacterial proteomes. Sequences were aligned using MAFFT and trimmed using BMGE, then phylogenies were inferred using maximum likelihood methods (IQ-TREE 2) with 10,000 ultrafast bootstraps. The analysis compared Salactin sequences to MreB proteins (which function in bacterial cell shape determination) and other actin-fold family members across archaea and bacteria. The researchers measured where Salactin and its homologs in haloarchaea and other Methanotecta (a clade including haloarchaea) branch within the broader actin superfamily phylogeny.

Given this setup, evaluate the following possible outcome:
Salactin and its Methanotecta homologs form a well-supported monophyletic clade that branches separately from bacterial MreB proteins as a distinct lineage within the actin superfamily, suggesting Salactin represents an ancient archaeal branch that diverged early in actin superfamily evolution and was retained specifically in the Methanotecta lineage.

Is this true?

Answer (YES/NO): NO